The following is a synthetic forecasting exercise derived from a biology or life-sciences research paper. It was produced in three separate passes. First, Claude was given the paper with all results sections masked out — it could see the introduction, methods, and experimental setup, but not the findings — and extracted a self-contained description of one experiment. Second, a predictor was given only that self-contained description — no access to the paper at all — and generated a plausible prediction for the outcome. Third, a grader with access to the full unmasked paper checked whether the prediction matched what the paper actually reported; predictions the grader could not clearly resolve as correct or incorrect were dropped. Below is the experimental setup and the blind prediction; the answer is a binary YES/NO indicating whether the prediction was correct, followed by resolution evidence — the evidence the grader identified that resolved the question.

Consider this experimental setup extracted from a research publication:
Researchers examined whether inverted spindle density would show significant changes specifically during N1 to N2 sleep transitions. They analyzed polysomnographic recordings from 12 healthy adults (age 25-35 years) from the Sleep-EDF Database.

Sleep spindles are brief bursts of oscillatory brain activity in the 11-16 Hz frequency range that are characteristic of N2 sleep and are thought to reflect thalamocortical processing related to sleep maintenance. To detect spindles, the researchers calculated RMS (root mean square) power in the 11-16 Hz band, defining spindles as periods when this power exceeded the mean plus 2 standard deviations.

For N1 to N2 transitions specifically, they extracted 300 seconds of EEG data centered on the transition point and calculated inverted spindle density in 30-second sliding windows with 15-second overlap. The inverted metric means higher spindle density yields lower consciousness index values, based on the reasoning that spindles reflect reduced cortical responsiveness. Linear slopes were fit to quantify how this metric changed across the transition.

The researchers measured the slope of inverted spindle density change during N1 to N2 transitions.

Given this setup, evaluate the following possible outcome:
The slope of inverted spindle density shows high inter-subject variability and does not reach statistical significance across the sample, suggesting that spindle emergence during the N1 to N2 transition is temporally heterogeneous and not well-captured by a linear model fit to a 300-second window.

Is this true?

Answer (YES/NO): NO